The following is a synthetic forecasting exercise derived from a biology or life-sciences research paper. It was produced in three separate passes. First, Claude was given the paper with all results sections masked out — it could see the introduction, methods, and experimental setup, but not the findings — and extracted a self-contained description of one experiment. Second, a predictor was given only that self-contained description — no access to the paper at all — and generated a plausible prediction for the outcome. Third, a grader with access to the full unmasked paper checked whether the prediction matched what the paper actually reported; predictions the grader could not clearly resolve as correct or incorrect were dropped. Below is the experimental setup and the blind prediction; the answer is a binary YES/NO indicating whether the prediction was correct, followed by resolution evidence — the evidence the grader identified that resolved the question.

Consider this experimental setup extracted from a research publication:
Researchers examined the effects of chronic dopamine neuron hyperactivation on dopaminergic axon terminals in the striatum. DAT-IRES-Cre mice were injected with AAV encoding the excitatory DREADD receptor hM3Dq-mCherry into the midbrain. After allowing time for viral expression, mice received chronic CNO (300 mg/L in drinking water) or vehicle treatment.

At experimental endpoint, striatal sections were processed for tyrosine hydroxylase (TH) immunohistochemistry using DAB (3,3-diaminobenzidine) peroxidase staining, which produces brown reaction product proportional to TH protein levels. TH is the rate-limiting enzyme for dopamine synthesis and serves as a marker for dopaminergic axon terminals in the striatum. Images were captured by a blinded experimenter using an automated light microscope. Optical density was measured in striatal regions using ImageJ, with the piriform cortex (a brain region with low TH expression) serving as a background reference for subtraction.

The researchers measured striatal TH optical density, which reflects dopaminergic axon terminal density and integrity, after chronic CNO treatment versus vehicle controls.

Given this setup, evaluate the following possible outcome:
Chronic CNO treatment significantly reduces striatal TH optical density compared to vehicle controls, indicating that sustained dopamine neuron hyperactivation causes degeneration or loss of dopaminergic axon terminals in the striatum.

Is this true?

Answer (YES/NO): YES